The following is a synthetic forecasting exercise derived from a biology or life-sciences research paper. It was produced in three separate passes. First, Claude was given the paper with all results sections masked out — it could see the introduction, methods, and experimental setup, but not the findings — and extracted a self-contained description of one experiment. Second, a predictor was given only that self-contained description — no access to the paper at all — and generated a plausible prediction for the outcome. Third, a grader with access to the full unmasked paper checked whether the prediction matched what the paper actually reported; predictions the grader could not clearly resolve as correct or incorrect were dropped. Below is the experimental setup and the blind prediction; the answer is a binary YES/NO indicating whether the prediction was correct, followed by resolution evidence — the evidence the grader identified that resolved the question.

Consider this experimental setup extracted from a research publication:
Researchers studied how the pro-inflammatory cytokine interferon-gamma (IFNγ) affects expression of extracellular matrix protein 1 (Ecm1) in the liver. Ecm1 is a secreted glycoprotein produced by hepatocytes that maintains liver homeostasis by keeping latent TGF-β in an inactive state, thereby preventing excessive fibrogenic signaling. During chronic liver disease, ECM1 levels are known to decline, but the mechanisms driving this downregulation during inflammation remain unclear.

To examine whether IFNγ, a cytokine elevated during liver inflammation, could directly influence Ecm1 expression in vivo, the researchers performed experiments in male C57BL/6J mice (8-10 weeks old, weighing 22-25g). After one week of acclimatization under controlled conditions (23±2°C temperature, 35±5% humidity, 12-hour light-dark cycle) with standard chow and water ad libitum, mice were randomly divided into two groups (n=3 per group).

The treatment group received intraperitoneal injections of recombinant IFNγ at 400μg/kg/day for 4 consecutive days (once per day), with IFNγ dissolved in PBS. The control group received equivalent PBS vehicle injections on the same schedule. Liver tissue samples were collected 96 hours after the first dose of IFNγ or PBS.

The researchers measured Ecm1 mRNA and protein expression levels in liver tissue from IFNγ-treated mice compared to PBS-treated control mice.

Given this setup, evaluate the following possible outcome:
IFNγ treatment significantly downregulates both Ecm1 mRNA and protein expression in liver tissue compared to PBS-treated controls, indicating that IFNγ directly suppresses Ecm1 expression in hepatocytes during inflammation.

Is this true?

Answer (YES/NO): YES